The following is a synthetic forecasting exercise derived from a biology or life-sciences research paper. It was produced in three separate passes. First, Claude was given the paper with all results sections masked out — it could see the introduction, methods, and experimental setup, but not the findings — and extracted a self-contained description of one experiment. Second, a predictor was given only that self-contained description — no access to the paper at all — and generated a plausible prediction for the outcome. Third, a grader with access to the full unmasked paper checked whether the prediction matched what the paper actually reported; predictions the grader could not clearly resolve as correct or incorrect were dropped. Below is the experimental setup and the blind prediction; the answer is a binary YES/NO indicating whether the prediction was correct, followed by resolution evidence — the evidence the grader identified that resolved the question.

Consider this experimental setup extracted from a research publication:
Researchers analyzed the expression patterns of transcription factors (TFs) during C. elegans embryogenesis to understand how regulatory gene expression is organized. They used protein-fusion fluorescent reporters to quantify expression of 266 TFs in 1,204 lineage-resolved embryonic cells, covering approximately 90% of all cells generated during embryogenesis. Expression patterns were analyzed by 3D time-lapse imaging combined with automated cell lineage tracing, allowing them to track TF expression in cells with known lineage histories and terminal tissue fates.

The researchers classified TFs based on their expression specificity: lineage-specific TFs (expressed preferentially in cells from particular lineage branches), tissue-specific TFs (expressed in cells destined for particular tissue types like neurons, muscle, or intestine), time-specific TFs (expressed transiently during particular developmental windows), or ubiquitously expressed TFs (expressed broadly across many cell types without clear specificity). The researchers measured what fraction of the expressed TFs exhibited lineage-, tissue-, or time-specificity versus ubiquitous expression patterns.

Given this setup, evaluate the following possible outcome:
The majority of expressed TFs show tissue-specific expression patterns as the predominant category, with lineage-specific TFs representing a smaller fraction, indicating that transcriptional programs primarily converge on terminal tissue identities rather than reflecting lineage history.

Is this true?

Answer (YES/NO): NO